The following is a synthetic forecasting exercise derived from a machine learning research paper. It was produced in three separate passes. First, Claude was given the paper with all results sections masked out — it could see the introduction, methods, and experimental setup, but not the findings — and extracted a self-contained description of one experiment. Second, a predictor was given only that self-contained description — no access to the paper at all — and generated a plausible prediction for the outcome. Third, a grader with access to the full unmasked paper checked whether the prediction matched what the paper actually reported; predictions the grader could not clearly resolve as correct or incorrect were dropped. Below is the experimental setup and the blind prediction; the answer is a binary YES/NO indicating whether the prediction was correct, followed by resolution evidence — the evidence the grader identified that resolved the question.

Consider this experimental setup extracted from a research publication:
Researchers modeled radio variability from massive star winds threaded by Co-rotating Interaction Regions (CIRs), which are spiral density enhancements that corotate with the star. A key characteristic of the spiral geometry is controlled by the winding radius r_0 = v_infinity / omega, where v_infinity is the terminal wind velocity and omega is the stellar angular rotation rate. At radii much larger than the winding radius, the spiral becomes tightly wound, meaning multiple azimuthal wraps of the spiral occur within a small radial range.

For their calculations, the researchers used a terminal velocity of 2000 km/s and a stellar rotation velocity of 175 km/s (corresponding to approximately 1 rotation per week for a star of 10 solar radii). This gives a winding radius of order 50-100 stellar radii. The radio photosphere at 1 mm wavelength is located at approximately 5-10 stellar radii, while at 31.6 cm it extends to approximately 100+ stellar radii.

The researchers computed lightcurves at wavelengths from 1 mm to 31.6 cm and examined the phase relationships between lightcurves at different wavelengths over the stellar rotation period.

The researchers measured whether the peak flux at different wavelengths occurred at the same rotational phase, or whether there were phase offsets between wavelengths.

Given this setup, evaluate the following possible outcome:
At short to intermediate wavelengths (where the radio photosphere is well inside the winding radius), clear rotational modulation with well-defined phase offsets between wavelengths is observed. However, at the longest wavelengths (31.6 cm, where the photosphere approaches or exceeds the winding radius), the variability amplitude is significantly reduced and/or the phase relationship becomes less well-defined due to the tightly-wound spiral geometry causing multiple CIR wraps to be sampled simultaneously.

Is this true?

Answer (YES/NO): YES